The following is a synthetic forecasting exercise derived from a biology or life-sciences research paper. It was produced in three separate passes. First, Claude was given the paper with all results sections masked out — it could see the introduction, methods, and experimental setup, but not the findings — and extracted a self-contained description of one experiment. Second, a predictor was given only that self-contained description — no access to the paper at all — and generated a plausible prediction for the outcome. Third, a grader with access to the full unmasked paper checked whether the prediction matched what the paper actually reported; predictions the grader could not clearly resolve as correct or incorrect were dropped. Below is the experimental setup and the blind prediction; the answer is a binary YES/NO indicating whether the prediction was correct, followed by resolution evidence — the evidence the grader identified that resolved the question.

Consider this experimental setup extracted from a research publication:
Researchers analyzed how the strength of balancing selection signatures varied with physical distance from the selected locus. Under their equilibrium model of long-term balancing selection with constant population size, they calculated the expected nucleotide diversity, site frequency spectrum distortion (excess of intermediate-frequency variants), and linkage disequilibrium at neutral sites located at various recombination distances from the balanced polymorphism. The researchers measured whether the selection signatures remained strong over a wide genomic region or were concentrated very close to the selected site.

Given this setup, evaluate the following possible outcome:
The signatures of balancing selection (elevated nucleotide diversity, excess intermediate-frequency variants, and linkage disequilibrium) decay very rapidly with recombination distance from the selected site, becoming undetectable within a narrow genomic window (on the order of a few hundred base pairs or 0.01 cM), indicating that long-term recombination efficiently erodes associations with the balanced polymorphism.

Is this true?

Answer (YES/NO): YES